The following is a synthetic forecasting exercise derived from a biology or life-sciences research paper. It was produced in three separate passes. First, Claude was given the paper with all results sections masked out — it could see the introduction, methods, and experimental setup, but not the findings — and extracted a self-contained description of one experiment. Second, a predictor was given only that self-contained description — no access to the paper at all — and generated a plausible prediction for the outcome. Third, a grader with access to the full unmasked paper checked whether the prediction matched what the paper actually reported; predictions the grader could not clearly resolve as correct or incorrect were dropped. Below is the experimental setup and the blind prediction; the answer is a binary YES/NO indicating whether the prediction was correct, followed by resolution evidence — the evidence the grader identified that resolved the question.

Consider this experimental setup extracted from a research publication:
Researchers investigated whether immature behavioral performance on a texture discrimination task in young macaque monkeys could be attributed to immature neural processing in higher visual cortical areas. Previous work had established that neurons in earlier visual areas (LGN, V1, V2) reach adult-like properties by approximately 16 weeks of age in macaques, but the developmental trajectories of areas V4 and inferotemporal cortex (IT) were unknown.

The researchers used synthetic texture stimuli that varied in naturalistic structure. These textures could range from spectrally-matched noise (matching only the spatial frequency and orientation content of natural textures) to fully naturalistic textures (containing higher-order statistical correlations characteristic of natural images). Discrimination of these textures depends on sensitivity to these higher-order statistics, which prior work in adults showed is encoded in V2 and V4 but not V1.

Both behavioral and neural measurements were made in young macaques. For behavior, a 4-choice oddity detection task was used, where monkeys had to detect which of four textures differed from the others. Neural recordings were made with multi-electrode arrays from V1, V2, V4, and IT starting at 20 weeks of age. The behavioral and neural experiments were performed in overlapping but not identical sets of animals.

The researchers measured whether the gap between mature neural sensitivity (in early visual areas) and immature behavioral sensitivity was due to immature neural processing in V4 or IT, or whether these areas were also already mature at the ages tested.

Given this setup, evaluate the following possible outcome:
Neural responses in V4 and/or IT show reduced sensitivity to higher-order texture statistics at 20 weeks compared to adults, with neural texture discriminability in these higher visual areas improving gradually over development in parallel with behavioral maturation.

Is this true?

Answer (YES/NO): NO